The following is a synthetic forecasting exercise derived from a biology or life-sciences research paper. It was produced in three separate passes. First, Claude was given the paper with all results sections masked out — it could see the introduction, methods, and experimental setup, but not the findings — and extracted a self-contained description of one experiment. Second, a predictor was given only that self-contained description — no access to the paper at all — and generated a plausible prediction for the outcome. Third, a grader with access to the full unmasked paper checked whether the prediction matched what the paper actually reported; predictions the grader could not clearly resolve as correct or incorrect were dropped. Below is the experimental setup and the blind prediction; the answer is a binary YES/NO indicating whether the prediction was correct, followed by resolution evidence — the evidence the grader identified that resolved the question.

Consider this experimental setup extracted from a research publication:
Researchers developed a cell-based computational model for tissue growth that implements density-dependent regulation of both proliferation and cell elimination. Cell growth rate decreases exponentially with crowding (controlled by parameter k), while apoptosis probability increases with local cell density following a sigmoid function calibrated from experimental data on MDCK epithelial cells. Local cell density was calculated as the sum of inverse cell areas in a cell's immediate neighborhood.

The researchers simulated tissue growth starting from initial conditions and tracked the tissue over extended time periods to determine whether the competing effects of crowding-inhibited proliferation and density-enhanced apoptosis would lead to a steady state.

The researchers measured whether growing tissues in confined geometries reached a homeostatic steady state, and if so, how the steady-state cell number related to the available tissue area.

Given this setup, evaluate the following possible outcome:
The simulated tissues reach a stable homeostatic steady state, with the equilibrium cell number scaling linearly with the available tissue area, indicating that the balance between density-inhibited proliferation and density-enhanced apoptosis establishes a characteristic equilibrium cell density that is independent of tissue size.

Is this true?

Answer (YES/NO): YES